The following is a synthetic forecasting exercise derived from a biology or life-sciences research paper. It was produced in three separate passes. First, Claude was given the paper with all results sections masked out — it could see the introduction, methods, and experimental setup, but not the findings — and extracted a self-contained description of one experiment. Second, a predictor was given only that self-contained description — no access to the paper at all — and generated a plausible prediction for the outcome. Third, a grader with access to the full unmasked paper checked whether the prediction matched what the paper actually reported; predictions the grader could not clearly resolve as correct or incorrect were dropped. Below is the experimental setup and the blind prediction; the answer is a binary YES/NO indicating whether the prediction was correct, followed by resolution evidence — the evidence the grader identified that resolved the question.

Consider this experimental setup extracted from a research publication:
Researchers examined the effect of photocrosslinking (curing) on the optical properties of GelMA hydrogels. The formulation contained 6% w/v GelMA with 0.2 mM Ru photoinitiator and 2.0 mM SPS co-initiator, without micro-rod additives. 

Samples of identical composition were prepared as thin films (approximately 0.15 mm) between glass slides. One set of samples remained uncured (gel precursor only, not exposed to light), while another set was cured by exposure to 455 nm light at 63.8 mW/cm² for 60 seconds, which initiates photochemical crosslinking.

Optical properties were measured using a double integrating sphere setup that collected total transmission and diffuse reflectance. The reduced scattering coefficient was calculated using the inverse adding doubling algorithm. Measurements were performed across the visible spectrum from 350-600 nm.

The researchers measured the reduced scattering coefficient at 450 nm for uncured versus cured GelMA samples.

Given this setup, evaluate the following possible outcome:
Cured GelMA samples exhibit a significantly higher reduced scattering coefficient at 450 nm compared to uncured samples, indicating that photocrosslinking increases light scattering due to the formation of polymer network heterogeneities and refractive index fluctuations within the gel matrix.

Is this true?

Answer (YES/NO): NO